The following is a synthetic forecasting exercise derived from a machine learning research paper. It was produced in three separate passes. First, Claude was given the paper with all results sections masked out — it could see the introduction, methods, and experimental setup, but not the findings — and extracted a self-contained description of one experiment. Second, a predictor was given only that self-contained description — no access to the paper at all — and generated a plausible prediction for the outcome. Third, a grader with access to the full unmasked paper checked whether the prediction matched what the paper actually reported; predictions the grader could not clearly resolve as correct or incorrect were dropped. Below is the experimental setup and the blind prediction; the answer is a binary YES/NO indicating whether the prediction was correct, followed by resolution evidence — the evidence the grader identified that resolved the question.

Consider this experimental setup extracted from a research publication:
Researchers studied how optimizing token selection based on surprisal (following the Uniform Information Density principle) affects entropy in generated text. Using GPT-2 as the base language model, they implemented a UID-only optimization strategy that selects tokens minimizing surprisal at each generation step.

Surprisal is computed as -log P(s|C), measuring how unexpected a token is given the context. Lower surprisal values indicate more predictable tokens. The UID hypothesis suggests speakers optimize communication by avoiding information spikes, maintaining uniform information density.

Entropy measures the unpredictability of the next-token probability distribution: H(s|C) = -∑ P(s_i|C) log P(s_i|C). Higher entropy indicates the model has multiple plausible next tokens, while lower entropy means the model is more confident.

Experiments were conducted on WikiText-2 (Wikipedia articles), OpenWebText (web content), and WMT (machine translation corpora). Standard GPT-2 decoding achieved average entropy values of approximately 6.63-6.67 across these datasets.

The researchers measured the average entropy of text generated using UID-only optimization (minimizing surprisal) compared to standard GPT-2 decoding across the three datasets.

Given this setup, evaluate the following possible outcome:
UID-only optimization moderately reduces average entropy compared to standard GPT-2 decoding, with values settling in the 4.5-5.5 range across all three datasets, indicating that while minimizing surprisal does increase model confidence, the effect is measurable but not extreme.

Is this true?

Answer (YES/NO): NO